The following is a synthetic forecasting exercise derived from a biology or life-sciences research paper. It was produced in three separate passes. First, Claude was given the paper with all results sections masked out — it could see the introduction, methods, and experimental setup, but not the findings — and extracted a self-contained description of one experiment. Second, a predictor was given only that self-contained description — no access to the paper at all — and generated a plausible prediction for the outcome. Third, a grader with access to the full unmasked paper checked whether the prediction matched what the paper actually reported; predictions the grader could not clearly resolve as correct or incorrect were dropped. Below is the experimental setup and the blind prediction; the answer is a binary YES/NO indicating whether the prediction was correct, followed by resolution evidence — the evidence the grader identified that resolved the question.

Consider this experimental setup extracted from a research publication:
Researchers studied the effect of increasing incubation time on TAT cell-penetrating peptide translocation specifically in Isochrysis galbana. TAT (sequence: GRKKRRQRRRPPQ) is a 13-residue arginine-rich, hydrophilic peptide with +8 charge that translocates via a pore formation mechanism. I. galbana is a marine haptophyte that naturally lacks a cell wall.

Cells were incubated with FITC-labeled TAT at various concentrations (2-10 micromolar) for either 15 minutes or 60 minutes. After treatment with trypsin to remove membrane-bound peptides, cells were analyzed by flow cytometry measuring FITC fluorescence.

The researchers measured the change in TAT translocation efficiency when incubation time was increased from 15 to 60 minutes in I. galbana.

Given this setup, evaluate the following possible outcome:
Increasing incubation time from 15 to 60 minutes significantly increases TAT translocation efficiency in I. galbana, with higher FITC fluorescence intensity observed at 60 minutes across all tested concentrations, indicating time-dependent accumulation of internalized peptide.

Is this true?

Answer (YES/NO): NO